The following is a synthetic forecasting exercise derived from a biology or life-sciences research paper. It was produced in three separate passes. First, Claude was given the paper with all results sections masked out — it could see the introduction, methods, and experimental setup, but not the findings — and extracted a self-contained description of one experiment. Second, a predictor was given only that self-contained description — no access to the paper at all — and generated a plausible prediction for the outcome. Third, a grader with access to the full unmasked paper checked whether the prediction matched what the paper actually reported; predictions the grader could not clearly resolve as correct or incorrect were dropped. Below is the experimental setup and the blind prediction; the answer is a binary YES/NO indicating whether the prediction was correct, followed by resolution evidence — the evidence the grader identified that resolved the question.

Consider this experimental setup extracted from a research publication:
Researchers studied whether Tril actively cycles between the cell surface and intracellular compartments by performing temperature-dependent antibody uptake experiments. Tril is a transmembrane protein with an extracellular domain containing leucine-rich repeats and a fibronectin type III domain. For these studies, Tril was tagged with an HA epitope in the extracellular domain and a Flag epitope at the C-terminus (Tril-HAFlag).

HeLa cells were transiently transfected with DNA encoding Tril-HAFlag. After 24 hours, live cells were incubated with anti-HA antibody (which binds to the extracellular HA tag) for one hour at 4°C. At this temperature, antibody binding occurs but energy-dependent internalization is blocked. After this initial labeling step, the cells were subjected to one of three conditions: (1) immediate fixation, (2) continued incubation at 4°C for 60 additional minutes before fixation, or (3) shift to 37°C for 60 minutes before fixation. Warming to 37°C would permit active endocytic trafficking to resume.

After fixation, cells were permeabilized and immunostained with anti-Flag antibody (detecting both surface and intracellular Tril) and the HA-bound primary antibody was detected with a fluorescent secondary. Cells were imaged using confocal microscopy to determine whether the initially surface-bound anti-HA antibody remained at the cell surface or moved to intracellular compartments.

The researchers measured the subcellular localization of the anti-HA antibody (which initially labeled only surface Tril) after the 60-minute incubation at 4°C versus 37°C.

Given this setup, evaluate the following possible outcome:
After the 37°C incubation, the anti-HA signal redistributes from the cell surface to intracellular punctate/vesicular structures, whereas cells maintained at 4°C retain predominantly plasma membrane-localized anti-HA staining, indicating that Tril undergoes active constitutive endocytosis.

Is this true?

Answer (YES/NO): YES